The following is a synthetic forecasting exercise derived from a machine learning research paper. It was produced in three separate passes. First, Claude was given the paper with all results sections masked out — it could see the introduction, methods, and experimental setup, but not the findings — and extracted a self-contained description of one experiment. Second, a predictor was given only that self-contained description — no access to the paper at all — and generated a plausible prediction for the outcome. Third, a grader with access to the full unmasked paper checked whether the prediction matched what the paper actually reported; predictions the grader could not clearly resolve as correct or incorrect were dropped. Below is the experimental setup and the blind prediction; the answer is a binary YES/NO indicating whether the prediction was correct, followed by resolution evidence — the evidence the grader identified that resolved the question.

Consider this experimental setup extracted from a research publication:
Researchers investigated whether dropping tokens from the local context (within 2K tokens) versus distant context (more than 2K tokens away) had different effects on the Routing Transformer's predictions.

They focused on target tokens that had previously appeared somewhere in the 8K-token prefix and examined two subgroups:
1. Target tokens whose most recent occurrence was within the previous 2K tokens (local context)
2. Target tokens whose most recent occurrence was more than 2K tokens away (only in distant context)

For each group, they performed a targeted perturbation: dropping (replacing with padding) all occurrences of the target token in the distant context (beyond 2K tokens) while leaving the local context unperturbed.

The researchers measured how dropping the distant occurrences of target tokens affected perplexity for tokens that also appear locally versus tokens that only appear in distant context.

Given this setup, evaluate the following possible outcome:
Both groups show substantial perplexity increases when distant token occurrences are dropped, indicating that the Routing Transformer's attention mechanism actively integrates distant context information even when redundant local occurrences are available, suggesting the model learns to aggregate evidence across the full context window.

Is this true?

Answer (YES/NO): NO